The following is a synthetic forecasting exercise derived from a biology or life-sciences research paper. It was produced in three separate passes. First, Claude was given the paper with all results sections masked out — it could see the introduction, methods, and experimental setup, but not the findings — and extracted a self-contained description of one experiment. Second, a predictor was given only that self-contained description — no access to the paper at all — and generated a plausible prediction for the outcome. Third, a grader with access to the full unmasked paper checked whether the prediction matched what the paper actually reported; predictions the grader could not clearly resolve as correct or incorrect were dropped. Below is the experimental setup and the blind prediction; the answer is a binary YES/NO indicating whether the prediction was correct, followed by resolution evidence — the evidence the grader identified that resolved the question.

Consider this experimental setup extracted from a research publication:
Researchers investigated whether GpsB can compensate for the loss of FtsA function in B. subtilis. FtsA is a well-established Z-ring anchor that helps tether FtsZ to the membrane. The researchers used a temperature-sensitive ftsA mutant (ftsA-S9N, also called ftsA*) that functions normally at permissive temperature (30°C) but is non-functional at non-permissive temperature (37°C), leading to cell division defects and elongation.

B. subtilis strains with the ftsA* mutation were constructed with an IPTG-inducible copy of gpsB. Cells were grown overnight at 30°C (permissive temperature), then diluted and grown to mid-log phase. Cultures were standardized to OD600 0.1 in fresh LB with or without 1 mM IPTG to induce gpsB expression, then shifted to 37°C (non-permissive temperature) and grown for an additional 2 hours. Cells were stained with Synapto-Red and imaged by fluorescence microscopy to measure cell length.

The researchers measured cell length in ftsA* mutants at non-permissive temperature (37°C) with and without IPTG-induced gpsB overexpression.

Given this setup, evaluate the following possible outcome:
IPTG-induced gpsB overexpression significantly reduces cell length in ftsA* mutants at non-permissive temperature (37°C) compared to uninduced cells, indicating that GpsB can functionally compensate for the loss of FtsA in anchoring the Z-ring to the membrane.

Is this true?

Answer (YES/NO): YES